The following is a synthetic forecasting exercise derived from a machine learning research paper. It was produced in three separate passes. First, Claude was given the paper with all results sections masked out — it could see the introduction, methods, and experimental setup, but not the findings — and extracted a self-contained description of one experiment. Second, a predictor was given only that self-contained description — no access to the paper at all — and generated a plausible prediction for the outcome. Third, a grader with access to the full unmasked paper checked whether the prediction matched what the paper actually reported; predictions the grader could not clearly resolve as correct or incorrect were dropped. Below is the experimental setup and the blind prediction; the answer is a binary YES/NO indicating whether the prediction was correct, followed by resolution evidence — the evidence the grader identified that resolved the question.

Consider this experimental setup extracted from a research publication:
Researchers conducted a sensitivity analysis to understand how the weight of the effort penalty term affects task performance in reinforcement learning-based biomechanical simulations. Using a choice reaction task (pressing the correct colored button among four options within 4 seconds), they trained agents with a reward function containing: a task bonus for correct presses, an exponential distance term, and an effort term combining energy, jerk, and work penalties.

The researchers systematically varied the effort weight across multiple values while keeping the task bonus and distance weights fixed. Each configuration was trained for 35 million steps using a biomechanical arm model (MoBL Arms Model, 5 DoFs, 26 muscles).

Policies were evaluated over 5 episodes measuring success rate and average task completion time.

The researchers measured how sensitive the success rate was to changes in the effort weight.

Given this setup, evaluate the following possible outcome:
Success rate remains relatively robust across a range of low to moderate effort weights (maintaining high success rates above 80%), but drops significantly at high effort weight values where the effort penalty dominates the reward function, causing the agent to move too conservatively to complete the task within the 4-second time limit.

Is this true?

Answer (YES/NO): NO